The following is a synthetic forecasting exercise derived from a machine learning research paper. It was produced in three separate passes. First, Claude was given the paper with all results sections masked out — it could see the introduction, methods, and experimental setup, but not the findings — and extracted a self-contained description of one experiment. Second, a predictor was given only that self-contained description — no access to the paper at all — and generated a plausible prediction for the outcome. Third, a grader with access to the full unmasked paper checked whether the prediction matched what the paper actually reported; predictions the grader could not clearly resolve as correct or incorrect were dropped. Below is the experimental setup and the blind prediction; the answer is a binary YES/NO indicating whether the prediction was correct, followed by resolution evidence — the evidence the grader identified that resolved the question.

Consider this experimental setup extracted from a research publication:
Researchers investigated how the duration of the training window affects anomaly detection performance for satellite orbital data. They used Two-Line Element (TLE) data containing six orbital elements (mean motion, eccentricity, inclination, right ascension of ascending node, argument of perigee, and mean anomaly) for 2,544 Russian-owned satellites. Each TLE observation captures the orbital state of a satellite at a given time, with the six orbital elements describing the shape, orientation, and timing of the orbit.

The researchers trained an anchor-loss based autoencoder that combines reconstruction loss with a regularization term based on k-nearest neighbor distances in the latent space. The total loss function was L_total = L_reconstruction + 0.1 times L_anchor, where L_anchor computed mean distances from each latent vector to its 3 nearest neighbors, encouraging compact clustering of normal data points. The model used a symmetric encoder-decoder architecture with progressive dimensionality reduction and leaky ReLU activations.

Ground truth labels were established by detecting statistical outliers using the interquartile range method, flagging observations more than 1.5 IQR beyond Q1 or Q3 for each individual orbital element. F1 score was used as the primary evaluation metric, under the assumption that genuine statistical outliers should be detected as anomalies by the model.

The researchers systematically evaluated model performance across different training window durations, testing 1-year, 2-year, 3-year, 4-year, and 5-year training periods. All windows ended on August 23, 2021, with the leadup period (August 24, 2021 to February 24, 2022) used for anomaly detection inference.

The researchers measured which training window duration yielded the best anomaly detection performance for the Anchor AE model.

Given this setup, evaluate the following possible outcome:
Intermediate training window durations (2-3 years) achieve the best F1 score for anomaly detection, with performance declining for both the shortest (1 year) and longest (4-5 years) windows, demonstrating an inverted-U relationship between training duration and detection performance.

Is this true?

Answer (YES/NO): NO